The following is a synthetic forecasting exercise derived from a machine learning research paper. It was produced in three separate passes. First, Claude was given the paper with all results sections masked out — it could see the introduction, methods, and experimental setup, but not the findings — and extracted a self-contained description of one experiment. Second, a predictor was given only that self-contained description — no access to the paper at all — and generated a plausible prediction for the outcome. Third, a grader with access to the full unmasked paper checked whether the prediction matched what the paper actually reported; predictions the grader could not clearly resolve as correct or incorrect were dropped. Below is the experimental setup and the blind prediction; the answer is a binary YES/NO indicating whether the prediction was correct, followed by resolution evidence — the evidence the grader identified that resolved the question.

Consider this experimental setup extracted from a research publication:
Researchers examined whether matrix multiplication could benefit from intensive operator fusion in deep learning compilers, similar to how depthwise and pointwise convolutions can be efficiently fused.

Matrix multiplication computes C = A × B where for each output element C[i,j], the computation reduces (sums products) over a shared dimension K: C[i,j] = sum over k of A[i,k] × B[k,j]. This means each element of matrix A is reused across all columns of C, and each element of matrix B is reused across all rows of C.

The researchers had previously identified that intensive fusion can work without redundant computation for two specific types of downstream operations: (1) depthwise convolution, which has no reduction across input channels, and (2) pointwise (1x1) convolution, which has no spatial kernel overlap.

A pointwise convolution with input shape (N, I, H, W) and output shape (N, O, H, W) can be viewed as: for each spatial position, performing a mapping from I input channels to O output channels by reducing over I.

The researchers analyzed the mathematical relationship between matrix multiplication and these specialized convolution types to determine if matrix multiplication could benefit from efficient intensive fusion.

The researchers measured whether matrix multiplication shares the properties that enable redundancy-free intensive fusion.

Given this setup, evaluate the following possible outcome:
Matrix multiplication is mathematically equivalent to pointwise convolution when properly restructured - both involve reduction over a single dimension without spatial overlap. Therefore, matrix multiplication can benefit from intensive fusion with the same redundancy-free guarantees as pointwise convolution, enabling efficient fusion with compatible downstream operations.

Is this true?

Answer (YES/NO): YES